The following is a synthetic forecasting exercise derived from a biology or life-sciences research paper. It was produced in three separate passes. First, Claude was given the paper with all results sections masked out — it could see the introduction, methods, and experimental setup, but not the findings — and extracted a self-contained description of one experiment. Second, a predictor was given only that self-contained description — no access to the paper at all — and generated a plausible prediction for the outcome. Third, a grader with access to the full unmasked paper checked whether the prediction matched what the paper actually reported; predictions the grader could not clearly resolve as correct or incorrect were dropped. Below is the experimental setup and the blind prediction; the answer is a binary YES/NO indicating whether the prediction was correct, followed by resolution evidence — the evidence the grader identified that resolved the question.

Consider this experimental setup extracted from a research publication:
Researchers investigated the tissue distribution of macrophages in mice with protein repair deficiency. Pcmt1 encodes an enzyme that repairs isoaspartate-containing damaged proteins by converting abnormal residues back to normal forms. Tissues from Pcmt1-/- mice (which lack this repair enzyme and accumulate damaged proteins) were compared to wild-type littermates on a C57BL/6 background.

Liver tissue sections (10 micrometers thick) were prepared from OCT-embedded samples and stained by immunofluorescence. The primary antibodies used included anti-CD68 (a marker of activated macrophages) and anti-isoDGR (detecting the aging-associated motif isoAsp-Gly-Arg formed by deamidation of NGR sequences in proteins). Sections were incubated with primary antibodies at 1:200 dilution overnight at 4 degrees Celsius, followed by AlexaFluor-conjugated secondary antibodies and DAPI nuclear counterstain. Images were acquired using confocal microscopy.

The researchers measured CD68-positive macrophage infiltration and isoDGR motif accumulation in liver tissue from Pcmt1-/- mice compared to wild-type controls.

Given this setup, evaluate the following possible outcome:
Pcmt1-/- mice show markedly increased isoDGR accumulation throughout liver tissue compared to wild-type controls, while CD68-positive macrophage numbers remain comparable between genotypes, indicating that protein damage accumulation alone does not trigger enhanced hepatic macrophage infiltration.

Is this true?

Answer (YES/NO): NO